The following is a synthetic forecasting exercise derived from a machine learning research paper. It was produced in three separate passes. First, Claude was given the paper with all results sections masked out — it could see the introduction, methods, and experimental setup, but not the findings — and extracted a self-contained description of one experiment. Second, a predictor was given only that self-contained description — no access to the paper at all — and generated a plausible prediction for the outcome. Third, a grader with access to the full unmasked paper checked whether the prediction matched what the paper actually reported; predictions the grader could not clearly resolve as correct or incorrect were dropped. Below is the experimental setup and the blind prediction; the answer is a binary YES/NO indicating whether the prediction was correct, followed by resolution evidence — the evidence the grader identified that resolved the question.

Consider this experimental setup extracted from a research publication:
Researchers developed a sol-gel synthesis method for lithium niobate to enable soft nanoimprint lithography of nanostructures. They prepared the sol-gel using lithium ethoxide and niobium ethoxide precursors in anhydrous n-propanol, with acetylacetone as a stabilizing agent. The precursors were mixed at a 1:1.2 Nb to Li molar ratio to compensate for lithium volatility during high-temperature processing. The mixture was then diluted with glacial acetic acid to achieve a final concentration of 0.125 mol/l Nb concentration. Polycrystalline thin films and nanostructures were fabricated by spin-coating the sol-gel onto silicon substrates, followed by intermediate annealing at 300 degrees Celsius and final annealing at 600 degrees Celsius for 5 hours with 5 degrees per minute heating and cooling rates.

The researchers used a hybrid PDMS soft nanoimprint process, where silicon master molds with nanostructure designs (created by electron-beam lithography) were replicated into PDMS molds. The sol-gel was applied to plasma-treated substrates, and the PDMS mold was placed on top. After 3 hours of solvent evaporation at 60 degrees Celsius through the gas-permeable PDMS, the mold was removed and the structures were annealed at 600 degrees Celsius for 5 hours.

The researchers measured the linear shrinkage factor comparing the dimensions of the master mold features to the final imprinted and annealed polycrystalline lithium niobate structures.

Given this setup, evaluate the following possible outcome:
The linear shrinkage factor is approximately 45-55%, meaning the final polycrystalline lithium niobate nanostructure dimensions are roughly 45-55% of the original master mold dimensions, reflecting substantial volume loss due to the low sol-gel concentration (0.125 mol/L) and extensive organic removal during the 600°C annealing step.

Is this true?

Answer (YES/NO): YES